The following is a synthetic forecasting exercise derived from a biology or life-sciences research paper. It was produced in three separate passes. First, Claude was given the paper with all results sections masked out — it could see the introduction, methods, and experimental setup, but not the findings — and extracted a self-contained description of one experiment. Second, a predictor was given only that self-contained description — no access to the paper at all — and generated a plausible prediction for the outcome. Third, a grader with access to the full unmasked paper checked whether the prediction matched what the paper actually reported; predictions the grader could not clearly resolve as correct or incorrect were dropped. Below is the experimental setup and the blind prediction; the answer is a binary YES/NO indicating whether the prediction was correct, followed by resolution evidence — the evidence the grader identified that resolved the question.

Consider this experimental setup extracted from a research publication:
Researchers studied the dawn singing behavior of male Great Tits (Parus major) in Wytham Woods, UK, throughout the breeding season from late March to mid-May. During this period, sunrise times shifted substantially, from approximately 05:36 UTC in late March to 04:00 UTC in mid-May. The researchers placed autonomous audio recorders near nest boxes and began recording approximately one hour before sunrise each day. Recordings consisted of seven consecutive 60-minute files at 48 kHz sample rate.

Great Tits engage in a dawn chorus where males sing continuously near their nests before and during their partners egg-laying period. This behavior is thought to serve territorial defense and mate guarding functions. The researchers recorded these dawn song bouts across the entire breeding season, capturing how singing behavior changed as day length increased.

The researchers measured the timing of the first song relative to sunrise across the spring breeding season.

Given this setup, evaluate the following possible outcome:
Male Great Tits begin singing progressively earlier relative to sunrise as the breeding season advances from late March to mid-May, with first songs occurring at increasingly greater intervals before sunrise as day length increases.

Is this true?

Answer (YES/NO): NO